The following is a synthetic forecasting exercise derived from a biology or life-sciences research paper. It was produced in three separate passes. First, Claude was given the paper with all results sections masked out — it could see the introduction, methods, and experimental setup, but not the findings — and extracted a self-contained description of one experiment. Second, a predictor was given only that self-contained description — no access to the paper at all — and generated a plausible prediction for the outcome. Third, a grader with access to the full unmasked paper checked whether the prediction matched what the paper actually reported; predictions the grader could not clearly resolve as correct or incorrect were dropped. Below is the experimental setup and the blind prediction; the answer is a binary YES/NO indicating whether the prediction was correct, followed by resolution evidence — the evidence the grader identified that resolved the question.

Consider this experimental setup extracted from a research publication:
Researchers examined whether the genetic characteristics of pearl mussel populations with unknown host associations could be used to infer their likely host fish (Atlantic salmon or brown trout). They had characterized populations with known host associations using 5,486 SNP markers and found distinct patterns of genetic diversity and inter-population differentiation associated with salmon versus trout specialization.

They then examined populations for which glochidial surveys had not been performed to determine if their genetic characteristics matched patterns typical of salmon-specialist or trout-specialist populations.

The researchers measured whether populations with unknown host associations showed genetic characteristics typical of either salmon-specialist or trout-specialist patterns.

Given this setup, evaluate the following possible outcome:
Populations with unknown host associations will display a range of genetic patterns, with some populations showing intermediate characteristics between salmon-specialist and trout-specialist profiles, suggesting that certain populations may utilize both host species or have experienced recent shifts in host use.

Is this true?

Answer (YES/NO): NO